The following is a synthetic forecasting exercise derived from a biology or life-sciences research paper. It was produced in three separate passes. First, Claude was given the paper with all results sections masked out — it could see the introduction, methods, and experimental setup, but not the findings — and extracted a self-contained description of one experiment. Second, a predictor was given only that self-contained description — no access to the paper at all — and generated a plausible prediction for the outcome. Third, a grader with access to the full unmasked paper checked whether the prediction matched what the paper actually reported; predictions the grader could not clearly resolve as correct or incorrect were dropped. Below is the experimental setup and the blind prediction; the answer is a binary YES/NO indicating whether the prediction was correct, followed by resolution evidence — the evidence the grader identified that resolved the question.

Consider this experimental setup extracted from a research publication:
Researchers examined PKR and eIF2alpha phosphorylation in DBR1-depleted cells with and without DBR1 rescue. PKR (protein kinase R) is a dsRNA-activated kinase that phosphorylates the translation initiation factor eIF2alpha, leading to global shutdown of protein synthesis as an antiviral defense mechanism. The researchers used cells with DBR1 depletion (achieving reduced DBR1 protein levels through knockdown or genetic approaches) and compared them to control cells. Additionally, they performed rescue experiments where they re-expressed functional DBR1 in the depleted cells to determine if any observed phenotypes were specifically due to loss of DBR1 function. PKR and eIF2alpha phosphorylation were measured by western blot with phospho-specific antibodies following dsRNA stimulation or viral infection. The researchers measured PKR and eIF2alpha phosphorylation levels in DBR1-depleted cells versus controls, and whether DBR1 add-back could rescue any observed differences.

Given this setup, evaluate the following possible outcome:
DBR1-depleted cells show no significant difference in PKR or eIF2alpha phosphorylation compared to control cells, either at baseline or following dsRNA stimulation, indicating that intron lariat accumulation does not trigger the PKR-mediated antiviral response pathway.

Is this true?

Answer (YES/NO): NO